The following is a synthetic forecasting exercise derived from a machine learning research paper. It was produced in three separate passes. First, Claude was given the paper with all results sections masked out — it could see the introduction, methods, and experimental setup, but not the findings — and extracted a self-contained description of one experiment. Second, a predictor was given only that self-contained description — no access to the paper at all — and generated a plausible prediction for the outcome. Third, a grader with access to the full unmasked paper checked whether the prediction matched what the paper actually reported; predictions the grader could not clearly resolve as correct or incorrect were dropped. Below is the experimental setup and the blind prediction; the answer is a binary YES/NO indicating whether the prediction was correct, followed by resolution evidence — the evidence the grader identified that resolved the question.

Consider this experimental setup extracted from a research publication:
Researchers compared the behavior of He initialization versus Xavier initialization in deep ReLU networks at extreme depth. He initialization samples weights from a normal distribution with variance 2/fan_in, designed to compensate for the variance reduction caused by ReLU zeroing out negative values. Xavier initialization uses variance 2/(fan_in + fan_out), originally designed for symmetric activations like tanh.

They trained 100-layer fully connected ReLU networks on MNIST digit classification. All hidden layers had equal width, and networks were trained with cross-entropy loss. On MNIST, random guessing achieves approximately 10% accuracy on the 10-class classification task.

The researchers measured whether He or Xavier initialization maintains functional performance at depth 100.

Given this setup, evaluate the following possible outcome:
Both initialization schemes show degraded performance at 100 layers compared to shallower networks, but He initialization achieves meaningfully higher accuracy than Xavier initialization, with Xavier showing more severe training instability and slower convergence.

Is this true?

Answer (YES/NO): NO